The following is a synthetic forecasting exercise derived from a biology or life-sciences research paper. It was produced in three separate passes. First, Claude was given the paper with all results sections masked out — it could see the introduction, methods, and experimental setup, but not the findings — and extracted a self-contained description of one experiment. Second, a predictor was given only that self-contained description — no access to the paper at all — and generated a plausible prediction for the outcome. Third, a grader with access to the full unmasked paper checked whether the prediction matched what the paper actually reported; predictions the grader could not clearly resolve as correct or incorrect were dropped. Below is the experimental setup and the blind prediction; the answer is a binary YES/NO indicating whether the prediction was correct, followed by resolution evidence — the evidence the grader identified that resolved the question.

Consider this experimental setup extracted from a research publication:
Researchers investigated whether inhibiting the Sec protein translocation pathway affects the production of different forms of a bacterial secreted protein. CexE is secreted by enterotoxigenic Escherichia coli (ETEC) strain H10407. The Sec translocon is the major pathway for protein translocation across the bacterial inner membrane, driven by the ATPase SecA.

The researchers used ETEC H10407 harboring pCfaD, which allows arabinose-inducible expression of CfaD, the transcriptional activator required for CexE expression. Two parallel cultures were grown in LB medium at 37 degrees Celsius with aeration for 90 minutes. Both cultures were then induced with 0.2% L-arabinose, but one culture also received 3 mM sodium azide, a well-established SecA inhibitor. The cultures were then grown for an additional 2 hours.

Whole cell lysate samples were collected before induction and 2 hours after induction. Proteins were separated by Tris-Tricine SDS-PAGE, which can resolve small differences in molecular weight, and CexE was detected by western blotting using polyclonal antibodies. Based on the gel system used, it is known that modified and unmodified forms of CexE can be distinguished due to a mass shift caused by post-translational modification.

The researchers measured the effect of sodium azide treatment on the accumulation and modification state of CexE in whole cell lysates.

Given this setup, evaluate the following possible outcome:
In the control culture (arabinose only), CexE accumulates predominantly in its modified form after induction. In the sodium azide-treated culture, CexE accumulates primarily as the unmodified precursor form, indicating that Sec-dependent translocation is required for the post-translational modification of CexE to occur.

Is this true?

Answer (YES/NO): NO